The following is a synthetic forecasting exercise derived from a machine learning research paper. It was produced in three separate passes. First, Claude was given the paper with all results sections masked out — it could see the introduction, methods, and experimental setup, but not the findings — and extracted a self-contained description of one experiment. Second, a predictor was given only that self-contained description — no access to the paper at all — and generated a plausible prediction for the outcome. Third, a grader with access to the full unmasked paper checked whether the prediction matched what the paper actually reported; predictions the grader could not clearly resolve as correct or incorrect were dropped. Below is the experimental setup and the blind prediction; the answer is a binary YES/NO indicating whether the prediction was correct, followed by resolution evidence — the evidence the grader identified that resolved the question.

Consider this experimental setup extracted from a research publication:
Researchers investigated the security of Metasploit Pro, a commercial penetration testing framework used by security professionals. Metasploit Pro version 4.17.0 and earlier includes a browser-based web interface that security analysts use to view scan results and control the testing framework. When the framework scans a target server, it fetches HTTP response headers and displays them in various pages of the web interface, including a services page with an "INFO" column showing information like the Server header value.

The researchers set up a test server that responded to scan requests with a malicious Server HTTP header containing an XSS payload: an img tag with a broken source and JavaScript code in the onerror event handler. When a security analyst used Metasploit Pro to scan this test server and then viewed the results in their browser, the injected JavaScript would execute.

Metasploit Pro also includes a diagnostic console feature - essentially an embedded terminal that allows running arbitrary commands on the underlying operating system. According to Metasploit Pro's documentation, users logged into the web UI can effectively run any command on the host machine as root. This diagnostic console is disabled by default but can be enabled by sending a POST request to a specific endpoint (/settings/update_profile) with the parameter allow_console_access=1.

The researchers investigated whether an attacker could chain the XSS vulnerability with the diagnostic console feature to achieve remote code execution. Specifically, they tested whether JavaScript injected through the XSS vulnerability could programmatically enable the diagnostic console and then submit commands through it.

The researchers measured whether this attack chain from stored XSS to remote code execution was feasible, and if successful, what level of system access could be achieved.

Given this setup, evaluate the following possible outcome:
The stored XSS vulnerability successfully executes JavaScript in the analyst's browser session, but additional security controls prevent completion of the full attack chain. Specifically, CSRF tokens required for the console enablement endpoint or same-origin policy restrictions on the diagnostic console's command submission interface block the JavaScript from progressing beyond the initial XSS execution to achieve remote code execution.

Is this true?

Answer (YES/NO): NO